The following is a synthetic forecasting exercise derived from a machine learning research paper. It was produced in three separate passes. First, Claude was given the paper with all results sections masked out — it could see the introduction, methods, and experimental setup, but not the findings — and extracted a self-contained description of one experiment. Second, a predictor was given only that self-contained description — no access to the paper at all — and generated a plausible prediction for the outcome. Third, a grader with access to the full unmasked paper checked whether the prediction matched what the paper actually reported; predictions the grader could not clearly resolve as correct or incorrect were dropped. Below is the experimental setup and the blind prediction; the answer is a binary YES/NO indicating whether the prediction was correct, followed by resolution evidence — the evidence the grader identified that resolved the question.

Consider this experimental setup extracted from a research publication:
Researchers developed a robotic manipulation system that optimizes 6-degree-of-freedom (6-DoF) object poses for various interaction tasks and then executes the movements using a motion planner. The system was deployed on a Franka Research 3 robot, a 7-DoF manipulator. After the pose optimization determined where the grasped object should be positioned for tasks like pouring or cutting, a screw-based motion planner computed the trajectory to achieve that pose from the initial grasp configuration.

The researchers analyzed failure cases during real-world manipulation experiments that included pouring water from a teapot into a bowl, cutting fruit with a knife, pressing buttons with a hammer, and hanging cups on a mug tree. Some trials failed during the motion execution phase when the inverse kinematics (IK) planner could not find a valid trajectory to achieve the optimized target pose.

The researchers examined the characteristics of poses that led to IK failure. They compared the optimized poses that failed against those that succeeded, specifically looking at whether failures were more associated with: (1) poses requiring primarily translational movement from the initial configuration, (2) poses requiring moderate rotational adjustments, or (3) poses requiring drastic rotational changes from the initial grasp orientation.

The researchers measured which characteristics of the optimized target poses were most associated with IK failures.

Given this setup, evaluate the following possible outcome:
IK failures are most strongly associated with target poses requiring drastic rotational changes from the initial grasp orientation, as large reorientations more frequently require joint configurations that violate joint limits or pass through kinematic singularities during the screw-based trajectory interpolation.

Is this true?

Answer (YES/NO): YES